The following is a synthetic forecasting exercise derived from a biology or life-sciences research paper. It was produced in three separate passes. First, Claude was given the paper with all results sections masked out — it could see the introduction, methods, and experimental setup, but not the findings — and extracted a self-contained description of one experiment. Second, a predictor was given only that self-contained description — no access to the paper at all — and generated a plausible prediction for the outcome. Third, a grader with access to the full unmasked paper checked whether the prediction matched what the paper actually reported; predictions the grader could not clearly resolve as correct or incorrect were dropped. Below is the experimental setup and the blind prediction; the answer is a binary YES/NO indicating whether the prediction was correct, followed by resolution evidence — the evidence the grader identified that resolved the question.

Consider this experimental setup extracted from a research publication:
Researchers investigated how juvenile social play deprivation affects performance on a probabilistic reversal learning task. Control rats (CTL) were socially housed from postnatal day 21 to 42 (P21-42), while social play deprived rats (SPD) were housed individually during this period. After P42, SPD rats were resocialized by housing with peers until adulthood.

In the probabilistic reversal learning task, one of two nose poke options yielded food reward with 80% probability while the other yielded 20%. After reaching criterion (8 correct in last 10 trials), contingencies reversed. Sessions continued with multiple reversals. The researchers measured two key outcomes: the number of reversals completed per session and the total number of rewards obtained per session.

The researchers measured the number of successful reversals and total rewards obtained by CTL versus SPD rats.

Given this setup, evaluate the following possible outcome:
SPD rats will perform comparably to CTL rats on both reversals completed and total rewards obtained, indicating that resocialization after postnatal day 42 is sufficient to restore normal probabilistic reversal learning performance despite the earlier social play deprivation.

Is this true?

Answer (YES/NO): NO